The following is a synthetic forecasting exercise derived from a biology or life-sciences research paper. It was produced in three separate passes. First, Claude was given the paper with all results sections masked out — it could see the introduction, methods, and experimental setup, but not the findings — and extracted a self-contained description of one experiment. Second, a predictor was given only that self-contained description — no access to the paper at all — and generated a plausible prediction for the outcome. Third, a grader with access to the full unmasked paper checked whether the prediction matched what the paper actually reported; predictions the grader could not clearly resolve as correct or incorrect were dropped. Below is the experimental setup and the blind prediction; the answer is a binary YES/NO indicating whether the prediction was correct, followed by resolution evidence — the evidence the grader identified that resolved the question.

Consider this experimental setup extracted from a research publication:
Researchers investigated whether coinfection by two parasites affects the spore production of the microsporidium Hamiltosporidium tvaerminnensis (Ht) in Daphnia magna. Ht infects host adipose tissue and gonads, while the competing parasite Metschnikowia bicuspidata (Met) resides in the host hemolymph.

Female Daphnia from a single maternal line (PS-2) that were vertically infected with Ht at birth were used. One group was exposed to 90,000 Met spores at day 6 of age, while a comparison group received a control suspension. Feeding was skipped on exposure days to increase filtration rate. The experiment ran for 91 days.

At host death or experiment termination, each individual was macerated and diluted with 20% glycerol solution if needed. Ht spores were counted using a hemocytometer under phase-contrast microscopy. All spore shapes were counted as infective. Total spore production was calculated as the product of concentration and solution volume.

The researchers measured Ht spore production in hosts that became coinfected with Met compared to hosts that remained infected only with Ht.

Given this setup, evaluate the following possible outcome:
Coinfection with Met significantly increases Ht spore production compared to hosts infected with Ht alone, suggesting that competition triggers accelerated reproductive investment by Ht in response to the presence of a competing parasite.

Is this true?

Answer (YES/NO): NO